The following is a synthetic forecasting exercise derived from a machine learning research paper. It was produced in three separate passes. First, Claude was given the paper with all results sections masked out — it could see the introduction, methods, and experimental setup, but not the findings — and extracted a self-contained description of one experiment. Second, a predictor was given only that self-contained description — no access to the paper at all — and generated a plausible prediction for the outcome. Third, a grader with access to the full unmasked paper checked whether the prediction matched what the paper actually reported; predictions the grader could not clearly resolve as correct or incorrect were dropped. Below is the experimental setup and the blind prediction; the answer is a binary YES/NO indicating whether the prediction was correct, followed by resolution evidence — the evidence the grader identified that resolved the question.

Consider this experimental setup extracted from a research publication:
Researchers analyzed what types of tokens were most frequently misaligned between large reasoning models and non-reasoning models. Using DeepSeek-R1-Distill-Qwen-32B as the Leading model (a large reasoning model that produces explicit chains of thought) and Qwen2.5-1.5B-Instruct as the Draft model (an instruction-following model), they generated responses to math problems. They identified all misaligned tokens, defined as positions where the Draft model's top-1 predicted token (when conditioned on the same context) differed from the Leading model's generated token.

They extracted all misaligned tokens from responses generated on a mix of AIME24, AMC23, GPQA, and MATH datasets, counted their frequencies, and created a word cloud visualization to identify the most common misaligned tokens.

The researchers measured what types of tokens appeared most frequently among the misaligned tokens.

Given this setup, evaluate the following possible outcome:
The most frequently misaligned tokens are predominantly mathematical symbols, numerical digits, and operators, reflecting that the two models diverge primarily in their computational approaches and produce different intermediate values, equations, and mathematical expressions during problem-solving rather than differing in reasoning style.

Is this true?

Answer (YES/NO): NO